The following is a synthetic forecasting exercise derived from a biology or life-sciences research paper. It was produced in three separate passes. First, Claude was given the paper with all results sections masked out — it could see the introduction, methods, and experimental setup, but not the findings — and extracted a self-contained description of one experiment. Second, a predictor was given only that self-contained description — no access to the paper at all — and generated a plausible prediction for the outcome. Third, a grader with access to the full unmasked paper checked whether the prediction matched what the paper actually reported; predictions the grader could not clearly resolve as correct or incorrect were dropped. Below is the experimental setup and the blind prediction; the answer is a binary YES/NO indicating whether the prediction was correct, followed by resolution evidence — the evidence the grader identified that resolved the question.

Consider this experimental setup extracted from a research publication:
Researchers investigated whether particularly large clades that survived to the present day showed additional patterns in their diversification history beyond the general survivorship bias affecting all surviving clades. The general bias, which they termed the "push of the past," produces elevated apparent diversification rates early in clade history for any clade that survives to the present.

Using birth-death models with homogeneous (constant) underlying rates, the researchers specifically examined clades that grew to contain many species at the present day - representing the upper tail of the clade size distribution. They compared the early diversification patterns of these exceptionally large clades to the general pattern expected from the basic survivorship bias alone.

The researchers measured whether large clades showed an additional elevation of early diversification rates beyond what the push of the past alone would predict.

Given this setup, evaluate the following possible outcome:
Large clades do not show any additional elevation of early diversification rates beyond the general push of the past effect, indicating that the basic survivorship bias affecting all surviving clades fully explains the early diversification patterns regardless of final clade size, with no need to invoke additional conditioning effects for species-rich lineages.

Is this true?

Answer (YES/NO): NO